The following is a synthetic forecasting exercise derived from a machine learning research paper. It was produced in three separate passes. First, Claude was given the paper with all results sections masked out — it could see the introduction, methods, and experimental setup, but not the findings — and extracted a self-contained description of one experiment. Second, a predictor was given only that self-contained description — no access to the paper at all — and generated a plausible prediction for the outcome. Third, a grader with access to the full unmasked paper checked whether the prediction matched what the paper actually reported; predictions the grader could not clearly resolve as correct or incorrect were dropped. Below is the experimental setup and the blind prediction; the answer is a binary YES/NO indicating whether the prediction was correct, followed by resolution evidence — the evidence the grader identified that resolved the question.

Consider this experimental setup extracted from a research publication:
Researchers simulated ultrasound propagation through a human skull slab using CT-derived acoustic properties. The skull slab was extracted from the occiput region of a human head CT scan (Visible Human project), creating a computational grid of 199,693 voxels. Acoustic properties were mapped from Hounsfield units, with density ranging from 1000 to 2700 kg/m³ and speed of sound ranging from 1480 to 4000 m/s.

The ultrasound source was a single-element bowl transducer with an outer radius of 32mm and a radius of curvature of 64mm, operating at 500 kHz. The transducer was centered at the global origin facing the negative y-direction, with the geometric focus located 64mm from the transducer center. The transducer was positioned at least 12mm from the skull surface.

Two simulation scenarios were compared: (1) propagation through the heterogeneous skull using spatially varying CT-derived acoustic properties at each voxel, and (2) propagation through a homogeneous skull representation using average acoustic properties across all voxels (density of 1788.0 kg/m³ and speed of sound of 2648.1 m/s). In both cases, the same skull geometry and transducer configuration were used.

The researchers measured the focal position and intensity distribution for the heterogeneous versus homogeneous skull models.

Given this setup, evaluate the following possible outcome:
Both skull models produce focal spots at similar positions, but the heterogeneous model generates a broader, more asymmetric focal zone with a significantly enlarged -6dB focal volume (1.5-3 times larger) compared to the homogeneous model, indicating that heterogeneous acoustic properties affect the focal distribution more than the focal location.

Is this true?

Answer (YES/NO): NO